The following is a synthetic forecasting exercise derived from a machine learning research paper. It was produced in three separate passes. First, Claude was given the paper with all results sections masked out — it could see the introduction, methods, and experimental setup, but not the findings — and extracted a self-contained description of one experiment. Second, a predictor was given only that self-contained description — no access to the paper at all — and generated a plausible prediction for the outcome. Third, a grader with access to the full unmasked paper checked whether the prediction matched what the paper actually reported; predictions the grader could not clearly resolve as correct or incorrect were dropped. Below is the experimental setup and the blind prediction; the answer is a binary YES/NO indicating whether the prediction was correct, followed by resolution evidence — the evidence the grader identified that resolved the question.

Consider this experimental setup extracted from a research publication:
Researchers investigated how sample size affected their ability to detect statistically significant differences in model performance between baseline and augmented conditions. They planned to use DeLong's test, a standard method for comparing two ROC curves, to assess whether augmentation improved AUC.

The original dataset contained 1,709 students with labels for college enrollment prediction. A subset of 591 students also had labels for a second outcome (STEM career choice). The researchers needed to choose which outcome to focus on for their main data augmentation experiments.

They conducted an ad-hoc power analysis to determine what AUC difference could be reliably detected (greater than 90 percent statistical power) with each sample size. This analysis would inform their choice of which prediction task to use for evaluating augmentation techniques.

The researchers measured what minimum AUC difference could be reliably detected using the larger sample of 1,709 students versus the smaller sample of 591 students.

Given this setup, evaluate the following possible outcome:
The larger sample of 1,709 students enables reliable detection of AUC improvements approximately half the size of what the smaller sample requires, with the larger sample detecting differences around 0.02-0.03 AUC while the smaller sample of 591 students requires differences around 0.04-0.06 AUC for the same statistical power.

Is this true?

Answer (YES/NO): NO